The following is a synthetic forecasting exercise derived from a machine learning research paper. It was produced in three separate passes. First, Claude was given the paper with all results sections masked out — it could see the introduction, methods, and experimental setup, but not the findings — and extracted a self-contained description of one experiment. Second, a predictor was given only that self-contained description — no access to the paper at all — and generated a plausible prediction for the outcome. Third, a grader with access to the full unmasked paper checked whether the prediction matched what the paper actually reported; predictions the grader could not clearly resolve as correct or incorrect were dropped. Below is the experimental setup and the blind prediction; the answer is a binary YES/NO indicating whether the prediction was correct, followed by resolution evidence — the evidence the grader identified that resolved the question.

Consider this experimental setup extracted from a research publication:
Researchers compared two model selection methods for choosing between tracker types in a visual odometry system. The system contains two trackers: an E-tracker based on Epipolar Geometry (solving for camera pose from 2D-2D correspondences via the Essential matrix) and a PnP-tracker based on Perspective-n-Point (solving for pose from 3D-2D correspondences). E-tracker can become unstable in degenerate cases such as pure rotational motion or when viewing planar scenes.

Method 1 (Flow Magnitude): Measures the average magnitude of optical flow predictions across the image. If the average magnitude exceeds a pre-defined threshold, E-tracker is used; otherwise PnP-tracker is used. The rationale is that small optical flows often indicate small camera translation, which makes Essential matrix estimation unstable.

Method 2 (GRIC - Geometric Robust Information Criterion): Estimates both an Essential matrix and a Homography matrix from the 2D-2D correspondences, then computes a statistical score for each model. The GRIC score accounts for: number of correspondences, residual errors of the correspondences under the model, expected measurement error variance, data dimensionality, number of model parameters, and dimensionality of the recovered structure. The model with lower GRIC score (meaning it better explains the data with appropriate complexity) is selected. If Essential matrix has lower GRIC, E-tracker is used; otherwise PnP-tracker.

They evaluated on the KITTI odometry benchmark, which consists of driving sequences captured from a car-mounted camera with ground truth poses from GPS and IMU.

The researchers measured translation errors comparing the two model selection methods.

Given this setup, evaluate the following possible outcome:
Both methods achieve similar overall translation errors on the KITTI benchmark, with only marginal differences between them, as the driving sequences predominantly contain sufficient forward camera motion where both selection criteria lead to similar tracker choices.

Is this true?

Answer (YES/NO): NO